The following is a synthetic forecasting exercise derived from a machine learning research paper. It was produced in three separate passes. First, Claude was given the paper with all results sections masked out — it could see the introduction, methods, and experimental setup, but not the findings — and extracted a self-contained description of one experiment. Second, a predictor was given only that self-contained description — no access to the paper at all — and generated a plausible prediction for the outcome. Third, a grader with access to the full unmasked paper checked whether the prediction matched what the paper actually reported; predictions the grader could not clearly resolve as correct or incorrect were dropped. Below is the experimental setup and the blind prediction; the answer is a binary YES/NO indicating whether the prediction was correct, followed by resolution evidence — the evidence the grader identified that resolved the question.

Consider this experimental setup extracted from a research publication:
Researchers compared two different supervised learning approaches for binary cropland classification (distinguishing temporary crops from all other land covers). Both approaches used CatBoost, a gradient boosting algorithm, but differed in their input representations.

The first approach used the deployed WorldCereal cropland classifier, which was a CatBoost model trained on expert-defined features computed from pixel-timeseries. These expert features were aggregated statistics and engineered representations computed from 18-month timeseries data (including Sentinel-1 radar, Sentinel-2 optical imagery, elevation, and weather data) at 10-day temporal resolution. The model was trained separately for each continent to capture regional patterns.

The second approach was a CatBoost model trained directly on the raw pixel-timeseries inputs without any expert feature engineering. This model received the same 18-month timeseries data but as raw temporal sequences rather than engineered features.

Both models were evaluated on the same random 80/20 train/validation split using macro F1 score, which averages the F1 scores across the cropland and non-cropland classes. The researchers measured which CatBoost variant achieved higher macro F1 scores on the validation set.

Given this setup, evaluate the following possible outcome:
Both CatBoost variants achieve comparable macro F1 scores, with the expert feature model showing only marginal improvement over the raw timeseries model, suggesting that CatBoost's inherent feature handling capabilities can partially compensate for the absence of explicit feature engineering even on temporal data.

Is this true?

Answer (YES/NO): YES